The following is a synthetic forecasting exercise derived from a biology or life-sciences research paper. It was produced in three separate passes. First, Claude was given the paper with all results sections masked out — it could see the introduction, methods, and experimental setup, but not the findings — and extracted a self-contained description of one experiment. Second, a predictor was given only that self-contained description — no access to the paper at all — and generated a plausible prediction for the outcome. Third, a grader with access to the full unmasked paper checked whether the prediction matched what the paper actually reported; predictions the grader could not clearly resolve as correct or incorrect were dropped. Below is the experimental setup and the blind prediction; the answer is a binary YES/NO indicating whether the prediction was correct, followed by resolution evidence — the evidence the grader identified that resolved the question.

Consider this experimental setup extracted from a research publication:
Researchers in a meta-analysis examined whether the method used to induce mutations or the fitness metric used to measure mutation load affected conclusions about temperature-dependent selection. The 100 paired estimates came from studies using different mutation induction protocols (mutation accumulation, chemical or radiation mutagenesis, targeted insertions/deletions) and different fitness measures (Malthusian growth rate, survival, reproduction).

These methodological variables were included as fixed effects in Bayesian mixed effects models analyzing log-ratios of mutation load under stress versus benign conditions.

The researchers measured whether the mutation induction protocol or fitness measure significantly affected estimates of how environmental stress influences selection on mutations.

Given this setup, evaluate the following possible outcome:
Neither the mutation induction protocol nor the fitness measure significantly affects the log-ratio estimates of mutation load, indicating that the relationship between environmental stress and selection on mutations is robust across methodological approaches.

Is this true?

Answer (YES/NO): YES